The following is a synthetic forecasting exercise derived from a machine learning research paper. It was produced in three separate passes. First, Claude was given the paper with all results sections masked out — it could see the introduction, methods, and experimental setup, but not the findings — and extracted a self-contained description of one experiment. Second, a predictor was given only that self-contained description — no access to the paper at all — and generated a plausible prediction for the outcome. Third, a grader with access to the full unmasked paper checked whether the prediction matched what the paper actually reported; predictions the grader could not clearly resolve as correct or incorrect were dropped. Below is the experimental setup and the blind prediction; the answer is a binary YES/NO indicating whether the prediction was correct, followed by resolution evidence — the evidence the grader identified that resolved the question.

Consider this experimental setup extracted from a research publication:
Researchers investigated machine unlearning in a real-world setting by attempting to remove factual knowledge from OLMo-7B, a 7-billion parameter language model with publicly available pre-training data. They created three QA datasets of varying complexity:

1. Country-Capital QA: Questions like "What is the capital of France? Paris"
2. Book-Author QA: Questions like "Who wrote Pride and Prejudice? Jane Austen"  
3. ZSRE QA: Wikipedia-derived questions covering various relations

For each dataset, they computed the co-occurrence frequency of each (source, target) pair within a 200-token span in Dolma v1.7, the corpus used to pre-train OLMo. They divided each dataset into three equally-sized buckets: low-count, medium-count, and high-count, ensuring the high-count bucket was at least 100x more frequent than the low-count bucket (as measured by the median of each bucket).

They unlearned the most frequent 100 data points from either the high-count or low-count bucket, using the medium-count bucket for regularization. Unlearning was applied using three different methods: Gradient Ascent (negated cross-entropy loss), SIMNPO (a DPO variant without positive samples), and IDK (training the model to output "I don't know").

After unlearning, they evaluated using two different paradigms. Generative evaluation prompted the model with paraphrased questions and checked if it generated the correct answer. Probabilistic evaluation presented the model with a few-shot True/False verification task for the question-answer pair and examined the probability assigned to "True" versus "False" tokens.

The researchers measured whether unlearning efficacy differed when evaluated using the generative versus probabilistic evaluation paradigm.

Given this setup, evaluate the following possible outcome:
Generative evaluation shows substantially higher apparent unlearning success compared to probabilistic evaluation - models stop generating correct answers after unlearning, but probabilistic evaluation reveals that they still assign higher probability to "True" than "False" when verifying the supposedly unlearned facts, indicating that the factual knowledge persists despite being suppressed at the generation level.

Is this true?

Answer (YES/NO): YES